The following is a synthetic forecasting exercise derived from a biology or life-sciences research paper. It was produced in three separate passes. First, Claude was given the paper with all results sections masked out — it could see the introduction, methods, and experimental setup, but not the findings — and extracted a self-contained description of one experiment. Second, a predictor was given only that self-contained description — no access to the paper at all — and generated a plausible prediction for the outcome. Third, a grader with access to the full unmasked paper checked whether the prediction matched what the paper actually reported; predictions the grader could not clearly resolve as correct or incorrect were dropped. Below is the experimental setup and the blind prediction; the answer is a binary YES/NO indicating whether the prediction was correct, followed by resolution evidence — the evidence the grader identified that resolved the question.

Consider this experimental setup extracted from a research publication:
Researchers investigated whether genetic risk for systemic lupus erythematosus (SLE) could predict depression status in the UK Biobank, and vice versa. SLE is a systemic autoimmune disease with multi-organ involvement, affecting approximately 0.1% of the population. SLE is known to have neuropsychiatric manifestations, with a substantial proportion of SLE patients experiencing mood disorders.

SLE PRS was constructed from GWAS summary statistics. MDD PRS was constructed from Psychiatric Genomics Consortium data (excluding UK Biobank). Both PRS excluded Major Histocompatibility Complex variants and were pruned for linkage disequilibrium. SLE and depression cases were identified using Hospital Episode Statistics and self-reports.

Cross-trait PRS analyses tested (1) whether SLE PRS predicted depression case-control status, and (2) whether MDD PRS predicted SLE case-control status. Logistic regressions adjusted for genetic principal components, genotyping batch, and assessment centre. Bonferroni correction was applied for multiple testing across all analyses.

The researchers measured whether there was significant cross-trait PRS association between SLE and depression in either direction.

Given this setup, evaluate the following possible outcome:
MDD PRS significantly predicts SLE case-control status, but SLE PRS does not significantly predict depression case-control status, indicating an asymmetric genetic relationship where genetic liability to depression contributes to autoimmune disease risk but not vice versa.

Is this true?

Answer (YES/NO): NO